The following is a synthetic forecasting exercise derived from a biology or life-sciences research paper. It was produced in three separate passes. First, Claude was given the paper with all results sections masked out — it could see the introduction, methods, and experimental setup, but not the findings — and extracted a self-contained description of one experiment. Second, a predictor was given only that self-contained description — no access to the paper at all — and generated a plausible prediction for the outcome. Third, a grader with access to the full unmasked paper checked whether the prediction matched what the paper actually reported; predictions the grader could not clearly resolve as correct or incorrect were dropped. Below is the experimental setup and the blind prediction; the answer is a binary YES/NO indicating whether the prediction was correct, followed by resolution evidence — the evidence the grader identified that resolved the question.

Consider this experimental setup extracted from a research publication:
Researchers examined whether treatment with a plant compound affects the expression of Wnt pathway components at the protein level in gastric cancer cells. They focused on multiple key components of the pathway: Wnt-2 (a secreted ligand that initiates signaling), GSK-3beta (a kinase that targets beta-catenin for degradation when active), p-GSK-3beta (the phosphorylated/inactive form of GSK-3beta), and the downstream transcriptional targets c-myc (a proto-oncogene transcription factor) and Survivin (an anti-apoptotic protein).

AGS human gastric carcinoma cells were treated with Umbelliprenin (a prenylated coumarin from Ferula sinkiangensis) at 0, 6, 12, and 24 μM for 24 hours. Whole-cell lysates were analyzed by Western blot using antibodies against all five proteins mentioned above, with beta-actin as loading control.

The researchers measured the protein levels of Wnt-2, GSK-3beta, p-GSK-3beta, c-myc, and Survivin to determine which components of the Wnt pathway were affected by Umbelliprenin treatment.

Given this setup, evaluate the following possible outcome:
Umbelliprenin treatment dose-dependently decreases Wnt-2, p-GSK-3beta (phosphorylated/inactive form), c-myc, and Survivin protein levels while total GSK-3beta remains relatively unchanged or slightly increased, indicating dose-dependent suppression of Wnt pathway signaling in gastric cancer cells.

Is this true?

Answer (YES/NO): NO